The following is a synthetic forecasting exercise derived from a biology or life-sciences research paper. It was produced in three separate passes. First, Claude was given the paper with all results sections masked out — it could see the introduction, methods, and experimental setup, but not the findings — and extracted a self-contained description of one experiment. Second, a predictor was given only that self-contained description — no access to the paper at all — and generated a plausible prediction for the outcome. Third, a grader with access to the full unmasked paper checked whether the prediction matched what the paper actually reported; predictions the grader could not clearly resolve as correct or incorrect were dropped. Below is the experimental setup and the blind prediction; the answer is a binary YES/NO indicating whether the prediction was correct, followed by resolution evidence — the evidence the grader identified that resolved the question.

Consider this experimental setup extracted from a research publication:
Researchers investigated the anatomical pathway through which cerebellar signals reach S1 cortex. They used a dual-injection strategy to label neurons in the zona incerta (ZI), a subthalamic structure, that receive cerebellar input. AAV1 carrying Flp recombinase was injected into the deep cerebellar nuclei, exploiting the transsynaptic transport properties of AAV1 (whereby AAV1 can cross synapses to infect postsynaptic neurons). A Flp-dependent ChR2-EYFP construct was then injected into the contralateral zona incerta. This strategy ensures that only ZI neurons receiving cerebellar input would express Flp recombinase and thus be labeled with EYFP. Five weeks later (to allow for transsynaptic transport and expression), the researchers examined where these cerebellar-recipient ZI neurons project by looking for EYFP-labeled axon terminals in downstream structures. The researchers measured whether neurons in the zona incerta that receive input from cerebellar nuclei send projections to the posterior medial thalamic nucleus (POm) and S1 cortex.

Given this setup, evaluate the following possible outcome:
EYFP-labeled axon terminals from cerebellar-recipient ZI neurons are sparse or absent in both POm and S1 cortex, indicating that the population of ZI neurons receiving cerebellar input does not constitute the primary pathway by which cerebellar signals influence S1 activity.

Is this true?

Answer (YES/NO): NO